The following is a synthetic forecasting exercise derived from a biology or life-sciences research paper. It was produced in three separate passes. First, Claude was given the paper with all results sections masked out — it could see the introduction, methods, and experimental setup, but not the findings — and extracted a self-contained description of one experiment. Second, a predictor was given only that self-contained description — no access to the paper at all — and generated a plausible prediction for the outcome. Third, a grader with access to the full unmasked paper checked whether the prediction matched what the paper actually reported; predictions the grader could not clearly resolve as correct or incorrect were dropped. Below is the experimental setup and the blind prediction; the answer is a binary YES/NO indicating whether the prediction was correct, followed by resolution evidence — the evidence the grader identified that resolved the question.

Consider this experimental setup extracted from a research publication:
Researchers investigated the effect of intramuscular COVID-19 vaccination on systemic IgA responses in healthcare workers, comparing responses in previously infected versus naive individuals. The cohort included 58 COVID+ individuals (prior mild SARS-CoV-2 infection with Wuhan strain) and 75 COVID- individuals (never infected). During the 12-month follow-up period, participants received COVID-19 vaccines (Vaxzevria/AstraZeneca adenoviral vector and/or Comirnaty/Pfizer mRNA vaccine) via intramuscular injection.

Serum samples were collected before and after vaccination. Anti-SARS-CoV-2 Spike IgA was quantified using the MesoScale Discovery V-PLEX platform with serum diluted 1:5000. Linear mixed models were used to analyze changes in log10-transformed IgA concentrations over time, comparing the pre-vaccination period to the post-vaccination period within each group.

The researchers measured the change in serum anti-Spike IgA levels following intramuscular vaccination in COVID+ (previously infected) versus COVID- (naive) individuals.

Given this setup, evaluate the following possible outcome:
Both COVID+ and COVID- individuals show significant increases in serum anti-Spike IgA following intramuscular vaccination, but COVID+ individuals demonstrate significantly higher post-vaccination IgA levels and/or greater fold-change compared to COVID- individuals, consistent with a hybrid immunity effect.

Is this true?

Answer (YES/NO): YES